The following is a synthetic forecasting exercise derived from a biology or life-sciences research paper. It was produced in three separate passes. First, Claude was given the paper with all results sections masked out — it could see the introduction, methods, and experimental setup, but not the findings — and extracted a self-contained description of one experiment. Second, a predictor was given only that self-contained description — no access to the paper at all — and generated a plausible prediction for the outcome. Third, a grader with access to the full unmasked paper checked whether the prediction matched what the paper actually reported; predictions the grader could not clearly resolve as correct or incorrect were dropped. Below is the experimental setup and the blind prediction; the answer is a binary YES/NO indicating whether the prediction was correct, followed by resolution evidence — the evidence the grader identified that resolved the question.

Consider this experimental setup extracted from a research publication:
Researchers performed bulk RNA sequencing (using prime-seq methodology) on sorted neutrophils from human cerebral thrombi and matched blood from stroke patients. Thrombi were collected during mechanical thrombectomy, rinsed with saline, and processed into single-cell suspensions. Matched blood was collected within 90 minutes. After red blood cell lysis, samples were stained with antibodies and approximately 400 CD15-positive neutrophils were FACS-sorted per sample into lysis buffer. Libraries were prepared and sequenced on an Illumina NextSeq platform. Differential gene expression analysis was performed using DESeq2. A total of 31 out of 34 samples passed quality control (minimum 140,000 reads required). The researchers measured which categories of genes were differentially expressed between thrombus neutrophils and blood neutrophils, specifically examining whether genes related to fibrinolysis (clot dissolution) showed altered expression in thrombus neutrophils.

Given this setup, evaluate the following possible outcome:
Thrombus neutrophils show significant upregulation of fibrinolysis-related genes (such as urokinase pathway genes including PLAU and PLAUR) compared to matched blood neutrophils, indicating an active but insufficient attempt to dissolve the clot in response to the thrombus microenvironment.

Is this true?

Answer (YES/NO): YES